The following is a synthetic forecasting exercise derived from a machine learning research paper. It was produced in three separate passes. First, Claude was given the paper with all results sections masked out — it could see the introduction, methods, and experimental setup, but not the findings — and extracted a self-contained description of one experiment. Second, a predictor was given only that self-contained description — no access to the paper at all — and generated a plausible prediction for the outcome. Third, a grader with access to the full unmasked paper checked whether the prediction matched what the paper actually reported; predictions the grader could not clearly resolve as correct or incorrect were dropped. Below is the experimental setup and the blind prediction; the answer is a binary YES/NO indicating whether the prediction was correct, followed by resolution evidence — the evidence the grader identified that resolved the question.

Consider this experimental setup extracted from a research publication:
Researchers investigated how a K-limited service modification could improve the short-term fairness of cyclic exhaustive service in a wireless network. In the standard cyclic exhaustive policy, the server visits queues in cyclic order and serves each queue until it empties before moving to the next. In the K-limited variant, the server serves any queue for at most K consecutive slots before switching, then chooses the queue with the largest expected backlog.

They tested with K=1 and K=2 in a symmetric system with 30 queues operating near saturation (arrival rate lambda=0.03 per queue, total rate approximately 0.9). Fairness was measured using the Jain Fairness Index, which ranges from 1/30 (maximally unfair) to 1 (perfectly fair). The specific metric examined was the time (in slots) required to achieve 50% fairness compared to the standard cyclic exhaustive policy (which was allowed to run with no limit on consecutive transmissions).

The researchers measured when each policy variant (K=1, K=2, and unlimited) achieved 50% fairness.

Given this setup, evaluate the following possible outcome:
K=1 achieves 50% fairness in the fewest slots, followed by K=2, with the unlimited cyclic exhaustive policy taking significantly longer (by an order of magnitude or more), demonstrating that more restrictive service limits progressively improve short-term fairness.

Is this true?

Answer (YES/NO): NO